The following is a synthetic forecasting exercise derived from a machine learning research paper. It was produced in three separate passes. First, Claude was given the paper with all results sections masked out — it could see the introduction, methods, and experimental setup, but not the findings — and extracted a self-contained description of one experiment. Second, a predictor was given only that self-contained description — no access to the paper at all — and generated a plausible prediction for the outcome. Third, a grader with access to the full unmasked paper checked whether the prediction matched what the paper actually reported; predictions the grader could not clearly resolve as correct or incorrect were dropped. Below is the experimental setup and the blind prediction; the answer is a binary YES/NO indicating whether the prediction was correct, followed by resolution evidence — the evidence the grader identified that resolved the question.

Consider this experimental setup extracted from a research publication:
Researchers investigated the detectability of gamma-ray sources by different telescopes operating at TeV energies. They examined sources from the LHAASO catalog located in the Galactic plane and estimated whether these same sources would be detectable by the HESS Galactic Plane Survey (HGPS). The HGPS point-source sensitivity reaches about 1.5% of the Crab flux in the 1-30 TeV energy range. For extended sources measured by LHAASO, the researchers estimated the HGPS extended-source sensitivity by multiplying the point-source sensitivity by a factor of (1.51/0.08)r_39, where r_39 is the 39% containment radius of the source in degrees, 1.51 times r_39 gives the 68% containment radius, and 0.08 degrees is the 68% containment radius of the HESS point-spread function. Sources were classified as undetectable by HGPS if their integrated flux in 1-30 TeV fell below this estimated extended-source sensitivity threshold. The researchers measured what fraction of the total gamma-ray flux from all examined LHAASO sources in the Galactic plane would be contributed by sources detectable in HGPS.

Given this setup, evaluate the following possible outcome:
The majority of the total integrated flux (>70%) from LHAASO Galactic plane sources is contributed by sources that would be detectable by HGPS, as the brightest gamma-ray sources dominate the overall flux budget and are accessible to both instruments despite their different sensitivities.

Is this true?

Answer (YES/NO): NO